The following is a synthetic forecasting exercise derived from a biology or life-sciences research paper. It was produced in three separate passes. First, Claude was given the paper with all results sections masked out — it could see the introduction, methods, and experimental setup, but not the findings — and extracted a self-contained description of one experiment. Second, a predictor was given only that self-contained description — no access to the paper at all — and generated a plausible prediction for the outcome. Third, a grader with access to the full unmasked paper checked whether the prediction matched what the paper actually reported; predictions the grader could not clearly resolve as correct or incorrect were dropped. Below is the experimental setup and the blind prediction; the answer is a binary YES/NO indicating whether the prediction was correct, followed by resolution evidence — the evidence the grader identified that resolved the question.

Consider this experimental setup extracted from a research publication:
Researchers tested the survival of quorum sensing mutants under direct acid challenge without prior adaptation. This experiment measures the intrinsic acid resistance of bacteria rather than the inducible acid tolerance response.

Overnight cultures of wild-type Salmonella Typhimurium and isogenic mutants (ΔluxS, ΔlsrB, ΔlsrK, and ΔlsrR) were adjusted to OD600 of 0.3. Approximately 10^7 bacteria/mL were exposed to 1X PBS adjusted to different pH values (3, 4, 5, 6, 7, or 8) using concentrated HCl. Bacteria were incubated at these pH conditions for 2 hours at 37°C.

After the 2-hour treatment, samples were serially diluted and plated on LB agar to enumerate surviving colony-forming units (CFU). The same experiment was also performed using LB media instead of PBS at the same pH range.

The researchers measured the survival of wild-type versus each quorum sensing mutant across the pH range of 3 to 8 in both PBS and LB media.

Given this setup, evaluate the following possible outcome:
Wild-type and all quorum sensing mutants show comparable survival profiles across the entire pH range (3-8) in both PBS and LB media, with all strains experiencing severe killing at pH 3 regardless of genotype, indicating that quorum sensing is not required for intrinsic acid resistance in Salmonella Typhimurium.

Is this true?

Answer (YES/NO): NO